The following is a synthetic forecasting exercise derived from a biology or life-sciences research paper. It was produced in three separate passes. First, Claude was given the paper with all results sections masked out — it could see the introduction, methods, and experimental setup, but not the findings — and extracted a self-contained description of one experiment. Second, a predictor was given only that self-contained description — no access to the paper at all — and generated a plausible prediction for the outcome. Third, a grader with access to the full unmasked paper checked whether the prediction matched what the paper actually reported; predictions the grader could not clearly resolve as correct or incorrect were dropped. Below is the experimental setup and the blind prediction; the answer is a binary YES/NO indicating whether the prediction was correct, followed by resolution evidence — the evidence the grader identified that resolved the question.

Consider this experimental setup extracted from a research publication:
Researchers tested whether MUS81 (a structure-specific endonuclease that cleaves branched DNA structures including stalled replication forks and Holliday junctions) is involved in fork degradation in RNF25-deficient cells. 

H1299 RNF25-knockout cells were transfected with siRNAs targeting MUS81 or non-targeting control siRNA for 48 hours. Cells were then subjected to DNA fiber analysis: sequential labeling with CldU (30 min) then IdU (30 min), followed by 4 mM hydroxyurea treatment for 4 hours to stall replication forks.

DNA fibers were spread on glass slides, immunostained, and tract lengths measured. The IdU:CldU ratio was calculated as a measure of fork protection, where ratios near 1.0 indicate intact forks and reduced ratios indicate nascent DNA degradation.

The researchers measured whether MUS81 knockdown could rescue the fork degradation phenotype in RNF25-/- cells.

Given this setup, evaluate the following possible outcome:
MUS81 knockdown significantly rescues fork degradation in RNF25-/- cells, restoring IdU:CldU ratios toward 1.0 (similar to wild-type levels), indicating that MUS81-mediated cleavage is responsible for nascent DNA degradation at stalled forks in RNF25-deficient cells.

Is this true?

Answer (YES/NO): NO